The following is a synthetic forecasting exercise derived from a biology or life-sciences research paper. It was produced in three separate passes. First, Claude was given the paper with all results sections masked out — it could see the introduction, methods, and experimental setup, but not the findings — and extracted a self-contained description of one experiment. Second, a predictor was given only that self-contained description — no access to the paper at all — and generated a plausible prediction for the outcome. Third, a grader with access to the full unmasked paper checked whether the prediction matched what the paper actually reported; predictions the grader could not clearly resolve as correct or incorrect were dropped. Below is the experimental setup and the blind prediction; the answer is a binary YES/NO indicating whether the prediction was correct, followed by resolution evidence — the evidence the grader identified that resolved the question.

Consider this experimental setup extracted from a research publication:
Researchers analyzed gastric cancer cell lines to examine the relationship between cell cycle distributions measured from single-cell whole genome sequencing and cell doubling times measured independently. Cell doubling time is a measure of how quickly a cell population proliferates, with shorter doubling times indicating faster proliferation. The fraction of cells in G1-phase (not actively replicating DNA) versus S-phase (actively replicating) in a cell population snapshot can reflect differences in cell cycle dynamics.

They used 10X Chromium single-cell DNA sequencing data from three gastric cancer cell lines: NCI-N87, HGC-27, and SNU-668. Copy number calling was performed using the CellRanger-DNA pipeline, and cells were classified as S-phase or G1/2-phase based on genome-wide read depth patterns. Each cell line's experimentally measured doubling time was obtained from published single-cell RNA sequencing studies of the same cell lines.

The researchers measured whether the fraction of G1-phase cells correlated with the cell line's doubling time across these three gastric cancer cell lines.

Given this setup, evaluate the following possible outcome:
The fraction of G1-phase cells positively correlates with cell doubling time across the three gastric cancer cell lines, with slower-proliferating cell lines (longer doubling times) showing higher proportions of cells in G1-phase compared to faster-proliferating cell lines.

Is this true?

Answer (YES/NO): YES